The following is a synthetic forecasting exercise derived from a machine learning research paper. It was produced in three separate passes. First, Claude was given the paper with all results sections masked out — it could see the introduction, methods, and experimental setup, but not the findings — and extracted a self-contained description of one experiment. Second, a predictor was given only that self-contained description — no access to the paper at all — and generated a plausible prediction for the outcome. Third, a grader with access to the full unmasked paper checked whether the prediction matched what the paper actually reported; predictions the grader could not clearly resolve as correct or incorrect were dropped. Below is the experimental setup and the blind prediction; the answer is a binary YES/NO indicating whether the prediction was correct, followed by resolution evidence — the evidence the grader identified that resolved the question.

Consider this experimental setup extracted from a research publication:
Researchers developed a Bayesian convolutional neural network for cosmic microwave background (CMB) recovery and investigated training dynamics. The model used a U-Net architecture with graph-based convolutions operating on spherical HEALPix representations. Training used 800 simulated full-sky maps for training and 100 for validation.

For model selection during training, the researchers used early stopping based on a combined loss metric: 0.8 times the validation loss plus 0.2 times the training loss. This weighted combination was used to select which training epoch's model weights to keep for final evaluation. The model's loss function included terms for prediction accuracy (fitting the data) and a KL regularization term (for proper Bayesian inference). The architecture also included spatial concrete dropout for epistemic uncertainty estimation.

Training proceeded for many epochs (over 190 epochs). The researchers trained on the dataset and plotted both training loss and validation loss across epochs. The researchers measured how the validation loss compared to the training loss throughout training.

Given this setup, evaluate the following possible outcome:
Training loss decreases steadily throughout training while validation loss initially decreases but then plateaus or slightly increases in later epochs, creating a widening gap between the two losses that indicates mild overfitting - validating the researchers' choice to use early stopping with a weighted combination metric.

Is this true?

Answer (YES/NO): NO